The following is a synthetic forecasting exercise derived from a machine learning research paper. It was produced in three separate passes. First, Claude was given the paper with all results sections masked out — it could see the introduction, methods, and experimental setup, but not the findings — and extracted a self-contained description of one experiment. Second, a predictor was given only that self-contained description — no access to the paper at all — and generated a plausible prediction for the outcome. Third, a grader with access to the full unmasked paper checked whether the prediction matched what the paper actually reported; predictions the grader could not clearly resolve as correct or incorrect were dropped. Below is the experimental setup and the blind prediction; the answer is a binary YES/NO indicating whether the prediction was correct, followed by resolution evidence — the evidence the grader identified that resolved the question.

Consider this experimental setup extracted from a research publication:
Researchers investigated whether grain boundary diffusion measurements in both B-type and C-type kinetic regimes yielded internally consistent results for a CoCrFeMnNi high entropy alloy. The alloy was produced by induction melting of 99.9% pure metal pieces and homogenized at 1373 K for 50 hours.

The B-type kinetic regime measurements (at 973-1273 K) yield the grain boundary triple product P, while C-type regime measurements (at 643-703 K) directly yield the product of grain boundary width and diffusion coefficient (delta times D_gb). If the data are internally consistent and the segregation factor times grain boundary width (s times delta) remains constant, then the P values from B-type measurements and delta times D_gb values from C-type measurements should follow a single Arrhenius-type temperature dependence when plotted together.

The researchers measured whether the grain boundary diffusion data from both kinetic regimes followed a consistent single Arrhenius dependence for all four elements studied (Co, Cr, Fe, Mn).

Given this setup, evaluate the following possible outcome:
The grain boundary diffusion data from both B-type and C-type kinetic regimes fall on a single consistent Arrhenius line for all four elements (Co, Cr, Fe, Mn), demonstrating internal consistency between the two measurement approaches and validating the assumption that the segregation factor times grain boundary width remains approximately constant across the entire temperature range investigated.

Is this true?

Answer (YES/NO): YES